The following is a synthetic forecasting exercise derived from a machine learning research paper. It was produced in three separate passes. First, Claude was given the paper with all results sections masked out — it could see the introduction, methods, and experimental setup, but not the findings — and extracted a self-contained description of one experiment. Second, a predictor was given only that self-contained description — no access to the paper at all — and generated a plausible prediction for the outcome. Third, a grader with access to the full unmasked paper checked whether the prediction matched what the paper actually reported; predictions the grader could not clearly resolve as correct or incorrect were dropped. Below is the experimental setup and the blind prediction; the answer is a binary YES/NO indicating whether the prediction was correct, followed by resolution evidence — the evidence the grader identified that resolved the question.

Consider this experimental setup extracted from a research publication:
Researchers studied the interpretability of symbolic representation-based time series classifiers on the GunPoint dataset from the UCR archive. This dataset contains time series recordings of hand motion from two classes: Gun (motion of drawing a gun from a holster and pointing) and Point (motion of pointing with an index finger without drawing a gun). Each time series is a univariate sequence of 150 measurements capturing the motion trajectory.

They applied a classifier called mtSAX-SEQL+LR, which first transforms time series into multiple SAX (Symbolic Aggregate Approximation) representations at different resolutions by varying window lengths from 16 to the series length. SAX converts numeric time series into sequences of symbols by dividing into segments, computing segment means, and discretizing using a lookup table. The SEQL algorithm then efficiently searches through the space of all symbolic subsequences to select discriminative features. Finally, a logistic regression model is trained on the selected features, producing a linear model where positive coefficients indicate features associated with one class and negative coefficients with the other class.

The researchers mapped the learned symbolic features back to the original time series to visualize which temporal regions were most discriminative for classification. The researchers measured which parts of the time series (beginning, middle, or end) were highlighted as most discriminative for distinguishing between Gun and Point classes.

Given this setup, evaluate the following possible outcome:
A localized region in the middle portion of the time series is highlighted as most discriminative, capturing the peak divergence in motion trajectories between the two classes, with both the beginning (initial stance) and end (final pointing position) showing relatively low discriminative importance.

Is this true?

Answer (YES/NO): NO